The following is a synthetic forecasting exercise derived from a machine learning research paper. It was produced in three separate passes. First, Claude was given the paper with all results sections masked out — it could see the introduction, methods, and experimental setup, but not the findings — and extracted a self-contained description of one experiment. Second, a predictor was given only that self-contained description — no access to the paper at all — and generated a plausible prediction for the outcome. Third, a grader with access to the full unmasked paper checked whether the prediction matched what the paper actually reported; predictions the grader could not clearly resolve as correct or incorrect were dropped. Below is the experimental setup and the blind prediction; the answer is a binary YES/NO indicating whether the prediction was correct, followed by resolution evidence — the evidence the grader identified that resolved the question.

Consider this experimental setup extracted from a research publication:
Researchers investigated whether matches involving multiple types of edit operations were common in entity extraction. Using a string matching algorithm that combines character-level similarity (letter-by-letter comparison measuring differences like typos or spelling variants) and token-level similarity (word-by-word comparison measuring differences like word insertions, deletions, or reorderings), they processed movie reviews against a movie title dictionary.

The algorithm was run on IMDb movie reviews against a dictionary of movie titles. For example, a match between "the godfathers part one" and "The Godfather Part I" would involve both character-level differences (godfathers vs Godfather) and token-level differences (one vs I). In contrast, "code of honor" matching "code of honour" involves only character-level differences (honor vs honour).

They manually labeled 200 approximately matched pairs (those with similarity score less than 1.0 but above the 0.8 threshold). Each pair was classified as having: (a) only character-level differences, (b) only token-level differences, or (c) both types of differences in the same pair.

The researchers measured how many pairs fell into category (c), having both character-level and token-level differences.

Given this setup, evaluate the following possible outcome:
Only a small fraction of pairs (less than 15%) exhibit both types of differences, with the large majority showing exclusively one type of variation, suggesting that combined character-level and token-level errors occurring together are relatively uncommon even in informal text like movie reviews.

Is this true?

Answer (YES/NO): YES